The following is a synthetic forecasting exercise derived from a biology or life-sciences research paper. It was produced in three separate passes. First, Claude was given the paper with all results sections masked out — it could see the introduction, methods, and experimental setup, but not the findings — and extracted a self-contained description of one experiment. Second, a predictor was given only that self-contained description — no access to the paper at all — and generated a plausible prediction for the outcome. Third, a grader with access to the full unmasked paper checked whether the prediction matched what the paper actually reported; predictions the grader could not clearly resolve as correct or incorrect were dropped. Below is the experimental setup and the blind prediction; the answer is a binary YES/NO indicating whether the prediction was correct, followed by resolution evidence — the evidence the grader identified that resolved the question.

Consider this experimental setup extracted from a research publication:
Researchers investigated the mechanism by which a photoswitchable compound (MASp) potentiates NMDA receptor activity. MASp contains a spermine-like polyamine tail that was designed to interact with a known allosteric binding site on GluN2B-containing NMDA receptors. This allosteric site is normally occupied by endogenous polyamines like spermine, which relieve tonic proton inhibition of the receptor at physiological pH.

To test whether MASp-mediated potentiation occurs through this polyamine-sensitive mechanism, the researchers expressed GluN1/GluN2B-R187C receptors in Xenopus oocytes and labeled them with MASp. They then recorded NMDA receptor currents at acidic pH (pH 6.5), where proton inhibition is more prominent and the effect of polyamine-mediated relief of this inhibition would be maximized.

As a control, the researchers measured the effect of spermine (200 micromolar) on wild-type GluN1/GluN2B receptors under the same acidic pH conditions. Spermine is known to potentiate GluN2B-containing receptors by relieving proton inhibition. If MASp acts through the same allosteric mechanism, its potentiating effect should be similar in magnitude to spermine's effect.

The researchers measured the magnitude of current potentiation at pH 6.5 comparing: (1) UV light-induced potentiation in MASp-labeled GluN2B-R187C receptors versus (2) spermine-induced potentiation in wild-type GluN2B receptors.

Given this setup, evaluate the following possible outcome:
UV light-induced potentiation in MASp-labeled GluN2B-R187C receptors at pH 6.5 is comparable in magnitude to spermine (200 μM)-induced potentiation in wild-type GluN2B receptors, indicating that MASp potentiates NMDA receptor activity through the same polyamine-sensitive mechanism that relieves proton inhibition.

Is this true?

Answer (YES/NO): YES